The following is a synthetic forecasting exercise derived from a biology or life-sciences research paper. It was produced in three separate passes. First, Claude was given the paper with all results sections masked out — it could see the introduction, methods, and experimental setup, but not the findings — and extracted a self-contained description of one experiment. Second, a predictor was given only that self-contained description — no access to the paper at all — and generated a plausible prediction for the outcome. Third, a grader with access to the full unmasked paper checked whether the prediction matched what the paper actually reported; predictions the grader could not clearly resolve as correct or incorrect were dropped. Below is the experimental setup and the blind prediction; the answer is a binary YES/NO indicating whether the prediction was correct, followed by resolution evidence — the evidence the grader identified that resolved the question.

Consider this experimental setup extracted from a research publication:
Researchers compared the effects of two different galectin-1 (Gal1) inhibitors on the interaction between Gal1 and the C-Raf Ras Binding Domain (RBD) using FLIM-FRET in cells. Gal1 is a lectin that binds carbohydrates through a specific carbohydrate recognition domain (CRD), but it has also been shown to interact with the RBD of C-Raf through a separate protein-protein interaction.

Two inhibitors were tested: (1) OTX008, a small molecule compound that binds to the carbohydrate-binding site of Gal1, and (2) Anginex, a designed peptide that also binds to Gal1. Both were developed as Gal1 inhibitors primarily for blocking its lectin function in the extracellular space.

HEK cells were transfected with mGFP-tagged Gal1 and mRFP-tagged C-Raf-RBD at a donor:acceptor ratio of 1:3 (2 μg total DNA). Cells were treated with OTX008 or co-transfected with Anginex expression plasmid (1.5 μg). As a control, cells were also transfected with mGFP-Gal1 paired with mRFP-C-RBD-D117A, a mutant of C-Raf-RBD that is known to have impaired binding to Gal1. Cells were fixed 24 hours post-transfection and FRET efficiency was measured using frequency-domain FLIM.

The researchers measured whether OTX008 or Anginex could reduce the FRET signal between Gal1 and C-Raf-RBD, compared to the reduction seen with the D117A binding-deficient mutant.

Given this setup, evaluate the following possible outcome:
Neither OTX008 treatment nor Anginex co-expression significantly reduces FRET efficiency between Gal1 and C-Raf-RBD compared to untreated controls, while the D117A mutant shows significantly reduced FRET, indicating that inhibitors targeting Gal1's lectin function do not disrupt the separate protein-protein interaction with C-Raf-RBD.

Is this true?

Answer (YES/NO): YES